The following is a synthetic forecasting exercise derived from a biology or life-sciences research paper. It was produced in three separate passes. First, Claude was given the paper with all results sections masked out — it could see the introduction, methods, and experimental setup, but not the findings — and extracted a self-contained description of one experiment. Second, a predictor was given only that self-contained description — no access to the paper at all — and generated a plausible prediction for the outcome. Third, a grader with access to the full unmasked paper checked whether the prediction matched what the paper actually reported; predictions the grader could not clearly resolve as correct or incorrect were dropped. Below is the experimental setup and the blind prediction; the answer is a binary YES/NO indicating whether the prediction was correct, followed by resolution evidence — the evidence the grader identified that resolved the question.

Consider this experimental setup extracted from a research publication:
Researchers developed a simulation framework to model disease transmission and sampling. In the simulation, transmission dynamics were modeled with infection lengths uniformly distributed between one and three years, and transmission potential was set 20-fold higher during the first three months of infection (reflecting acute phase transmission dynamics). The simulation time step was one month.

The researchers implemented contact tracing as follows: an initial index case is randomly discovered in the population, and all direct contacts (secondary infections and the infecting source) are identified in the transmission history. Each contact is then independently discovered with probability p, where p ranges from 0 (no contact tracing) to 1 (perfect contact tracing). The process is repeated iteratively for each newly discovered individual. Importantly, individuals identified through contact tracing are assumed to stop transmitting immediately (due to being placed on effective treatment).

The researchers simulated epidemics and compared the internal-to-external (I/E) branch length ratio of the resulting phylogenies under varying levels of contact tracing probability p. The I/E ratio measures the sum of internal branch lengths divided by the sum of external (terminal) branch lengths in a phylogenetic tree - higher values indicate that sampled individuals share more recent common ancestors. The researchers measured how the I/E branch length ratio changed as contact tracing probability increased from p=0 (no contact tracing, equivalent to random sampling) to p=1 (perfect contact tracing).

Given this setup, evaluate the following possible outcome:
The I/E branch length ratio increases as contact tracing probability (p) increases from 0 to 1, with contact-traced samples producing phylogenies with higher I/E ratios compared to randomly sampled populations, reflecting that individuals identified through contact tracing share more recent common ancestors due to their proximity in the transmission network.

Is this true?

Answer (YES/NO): YES